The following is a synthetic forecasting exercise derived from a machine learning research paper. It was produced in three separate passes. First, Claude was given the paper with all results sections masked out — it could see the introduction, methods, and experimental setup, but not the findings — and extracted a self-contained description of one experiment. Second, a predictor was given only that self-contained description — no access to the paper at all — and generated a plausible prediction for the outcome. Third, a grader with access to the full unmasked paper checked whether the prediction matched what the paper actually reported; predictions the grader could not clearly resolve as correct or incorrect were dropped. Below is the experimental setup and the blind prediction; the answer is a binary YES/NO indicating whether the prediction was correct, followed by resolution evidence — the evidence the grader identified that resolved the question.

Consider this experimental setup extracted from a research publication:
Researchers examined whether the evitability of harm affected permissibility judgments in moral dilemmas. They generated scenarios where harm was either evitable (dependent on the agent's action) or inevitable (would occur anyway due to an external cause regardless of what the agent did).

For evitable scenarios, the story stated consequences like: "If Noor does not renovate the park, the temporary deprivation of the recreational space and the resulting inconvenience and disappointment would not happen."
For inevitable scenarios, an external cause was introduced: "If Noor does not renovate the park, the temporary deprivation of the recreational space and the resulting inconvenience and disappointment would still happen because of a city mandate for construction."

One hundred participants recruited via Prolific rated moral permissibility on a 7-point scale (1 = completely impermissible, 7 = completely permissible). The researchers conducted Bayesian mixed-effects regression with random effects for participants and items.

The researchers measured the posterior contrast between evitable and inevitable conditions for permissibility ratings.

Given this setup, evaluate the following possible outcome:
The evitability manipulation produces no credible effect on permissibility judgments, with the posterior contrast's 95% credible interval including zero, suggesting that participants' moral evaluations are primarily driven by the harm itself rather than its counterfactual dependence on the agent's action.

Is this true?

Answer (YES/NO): NO